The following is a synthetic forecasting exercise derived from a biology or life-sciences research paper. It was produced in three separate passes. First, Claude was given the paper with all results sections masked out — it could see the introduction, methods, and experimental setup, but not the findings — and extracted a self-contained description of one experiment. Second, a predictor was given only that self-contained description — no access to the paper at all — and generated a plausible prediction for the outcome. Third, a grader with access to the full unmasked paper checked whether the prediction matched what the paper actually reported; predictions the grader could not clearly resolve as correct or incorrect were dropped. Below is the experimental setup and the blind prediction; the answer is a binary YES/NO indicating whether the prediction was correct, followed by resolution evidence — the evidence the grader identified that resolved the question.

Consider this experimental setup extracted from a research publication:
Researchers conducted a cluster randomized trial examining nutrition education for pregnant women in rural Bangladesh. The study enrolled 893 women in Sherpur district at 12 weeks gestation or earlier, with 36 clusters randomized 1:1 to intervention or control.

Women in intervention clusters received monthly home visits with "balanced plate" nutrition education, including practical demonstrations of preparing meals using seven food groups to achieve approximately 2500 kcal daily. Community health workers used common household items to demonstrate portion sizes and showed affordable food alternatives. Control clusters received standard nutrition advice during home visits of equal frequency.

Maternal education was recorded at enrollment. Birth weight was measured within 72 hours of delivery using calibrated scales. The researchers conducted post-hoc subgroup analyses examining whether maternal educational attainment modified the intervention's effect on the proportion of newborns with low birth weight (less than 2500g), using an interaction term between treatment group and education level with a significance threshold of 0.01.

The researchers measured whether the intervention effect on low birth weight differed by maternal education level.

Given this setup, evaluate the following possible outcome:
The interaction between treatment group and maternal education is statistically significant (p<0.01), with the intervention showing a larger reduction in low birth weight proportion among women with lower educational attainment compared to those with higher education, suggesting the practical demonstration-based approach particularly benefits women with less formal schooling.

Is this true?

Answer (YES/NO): NO